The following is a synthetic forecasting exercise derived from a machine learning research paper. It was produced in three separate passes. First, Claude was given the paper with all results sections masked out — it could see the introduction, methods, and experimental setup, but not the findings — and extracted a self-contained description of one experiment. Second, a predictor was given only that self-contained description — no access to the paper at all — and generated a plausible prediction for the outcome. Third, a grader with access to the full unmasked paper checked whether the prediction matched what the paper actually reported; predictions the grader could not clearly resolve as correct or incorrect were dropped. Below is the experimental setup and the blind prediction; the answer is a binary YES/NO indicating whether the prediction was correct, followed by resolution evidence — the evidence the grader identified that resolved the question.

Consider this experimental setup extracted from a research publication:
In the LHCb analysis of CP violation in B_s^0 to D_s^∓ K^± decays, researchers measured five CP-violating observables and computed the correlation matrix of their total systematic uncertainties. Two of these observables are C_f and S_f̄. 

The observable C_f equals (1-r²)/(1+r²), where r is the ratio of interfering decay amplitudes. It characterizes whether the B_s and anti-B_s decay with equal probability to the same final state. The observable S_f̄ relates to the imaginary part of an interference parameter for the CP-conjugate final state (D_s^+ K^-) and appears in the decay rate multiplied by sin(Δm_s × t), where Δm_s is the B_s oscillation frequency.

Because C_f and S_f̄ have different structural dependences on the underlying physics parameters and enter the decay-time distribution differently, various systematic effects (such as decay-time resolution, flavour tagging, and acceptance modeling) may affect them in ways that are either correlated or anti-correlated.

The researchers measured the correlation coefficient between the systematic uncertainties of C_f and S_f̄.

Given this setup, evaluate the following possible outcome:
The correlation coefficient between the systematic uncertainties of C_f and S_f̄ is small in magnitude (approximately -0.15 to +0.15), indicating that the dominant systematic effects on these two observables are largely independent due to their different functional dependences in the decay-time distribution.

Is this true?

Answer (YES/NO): NO